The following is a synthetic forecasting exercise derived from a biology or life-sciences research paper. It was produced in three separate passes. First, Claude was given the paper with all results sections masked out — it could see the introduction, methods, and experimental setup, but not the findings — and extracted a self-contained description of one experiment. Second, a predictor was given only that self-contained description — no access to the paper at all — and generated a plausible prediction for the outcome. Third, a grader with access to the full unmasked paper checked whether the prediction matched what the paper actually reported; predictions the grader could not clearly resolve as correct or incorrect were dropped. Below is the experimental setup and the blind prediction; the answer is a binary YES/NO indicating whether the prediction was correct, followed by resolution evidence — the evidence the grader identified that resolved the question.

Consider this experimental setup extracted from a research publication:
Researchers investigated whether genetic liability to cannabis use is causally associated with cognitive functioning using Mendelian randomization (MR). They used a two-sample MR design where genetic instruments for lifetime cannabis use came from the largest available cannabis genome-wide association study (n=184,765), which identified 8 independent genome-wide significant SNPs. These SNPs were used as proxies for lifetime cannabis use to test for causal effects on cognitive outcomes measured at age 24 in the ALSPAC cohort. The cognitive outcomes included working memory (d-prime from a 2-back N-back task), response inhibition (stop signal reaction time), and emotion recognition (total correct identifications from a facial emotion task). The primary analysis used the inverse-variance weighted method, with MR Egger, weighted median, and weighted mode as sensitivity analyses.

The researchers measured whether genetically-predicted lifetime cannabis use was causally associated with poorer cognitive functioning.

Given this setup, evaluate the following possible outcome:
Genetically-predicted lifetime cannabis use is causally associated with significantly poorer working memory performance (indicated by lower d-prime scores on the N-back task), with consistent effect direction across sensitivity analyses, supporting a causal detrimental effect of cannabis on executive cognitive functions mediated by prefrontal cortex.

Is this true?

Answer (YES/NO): NO